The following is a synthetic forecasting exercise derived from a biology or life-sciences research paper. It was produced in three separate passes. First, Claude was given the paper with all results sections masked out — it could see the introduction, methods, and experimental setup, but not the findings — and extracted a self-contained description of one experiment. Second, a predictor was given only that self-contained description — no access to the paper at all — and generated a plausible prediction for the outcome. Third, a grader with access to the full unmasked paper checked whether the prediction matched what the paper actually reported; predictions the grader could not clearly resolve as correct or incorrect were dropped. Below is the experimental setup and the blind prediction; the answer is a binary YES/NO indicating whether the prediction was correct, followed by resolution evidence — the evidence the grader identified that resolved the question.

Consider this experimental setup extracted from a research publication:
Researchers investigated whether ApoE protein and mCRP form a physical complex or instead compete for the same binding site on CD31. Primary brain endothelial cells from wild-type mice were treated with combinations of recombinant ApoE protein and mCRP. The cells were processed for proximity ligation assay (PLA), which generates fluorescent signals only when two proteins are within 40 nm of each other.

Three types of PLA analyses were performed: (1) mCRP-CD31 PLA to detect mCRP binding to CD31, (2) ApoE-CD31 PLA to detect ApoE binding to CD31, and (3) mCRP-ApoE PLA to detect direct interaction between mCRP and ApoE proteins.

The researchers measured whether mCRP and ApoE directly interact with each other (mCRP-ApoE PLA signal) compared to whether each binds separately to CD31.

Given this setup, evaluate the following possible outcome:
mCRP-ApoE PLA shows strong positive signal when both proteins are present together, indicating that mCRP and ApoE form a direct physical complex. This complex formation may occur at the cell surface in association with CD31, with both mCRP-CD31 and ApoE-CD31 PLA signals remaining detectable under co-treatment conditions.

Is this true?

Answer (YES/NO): NO